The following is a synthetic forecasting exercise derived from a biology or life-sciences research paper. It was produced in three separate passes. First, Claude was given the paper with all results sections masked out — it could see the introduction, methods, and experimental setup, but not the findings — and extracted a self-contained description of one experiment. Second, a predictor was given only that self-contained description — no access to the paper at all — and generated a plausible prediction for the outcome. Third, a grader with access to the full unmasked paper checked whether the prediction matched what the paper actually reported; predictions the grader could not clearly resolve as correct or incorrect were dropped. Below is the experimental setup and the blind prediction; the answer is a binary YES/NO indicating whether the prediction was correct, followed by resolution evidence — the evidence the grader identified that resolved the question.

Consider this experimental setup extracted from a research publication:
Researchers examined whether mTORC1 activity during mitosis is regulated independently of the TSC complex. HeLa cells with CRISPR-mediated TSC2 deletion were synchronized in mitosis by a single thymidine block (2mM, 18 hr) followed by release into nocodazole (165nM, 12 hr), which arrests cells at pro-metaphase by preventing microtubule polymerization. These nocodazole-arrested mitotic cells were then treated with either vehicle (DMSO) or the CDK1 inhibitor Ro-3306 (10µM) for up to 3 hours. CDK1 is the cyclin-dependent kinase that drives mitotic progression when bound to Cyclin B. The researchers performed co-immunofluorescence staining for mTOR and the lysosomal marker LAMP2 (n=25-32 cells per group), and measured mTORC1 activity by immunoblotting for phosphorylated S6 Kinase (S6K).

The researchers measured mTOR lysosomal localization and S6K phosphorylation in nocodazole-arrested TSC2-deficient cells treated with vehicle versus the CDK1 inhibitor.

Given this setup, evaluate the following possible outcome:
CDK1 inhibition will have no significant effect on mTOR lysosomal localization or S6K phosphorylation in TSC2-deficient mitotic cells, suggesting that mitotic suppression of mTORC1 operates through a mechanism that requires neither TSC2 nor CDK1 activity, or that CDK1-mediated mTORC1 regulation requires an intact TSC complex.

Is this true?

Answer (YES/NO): NO